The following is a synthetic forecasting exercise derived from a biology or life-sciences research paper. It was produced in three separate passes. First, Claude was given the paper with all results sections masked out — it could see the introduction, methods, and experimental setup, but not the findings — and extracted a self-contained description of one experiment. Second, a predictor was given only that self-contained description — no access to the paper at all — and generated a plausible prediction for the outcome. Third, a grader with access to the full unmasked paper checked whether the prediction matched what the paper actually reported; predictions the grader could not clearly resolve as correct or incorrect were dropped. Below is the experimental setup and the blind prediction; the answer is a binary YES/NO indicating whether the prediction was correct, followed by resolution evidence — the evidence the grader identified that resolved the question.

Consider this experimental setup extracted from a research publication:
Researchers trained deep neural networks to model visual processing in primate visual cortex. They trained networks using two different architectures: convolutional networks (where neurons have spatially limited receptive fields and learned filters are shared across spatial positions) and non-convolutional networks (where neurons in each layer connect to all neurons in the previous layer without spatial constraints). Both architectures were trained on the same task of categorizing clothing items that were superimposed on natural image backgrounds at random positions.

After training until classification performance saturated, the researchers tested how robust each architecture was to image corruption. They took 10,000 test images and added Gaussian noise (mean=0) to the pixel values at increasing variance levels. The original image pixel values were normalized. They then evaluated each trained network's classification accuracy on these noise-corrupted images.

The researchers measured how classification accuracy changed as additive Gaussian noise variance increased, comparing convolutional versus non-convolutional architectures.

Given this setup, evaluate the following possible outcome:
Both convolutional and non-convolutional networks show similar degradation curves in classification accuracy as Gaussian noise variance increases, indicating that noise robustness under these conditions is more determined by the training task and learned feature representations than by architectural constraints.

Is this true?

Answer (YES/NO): NO